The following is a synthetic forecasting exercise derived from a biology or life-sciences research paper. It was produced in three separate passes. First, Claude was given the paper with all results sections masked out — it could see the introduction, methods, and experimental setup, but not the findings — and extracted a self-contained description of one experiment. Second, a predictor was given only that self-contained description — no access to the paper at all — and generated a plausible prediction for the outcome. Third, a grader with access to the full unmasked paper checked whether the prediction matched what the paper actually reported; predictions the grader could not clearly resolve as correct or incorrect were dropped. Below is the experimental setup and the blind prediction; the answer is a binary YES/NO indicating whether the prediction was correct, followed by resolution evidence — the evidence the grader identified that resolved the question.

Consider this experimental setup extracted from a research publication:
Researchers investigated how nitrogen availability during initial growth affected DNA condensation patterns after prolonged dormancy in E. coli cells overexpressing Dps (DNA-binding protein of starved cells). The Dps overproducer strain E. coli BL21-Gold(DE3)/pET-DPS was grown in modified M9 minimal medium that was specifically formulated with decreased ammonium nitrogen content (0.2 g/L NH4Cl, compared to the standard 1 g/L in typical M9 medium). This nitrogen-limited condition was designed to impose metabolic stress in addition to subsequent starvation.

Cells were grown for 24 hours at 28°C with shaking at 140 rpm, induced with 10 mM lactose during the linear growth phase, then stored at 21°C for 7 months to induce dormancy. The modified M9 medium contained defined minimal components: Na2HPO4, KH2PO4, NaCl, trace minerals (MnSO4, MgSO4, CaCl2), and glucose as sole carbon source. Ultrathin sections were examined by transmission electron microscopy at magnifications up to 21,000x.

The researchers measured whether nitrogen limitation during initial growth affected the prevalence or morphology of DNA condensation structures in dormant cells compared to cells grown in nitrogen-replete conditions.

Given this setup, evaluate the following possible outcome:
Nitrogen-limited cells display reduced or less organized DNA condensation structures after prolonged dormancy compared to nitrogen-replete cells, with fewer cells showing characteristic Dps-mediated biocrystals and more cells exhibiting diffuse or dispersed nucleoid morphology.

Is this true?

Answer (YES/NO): NO